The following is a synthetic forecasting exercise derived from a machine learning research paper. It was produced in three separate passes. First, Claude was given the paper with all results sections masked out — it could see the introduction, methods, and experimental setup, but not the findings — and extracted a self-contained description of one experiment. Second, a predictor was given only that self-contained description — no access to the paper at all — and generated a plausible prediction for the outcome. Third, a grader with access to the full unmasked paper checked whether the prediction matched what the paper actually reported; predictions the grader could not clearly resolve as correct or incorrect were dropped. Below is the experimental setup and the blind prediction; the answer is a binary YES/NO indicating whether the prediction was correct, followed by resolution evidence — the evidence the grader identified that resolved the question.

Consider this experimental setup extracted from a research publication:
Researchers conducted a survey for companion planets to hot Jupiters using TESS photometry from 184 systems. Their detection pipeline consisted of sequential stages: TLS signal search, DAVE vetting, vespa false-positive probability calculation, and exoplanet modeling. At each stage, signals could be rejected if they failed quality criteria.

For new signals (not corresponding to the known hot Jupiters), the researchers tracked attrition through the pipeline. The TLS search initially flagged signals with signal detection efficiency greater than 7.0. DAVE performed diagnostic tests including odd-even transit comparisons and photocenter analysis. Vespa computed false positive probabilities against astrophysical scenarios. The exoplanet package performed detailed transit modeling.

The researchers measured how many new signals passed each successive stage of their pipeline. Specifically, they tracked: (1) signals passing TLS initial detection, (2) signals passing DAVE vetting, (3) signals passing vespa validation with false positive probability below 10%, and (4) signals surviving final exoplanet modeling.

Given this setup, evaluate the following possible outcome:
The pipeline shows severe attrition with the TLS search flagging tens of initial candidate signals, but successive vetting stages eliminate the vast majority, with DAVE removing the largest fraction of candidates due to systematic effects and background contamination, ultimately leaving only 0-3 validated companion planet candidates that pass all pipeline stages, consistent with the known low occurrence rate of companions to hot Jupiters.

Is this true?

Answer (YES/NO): NO